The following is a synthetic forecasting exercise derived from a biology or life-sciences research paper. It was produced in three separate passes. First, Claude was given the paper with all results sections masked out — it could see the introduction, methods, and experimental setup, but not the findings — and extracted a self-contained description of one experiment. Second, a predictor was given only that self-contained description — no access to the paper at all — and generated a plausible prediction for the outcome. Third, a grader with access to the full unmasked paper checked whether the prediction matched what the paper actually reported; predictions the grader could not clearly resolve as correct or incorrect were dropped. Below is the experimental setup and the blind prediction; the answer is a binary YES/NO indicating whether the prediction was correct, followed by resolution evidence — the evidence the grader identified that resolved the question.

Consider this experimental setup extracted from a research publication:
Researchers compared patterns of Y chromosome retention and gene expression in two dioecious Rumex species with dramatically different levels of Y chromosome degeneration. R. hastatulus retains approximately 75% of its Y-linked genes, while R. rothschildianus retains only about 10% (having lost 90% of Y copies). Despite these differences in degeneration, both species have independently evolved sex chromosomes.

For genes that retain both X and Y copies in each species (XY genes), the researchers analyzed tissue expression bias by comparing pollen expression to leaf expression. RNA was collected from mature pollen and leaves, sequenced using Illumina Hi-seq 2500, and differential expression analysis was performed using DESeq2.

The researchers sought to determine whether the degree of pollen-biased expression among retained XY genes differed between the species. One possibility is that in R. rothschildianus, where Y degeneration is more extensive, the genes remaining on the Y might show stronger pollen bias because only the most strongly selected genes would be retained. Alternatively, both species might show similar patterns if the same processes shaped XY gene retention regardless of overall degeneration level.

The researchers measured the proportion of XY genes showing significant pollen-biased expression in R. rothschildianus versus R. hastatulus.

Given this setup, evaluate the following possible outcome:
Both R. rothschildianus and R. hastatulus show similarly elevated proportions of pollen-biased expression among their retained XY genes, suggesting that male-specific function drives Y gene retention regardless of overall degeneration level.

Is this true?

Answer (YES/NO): NO